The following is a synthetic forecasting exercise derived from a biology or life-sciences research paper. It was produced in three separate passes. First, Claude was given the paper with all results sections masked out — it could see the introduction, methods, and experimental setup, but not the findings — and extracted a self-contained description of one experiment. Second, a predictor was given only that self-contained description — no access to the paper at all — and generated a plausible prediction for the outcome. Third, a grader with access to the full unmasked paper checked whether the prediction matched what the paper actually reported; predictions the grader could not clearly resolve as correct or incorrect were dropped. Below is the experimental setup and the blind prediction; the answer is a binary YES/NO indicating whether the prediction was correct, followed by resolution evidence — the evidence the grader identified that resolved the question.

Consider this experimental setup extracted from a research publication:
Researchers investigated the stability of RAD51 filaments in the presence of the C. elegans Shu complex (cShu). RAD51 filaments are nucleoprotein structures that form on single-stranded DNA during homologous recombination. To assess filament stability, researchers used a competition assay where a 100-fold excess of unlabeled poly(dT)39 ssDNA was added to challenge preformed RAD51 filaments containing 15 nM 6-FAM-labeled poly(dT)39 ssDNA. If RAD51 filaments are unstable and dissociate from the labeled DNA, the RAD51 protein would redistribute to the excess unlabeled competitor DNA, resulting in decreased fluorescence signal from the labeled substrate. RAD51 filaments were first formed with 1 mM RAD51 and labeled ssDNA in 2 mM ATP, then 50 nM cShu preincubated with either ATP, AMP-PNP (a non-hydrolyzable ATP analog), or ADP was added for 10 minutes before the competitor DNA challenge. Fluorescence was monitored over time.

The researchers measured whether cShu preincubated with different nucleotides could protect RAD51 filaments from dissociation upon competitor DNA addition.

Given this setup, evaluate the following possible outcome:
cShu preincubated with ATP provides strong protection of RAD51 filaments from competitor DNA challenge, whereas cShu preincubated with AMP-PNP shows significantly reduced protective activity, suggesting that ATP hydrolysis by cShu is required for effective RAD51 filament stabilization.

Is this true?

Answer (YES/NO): NO